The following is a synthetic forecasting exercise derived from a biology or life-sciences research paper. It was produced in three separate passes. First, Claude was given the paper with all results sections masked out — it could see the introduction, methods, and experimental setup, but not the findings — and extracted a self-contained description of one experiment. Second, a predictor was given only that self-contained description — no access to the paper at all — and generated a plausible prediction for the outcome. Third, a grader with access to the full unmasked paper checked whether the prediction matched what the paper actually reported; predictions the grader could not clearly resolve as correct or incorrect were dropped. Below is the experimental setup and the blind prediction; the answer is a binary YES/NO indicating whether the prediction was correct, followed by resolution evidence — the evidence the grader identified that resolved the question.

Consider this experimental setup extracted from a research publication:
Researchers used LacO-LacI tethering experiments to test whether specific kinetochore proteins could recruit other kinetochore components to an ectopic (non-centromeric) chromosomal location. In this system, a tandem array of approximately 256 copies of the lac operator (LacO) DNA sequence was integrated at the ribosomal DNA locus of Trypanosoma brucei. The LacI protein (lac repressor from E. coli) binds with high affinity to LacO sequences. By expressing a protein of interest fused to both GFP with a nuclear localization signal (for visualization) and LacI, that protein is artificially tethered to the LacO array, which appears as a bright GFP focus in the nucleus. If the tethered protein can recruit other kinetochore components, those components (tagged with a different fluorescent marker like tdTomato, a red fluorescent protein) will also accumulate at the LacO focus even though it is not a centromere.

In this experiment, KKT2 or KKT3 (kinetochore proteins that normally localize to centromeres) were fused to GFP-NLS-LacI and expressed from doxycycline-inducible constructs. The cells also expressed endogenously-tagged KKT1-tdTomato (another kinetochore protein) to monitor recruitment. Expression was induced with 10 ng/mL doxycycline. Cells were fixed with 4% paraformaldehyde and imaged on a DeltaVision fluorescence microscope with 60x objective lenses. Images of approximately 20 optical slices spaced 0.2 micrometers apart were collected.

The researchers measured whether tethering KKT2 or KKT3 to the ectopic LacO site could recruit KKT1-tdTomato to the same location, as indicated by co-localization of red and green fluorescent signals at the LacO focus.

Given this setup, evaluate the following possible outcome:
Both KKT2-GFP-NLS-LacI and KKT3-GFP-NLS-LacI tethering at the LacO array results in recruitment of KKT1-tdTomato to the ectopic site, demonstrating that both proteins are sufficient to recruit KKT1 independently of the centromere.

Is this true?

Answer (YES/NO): NO